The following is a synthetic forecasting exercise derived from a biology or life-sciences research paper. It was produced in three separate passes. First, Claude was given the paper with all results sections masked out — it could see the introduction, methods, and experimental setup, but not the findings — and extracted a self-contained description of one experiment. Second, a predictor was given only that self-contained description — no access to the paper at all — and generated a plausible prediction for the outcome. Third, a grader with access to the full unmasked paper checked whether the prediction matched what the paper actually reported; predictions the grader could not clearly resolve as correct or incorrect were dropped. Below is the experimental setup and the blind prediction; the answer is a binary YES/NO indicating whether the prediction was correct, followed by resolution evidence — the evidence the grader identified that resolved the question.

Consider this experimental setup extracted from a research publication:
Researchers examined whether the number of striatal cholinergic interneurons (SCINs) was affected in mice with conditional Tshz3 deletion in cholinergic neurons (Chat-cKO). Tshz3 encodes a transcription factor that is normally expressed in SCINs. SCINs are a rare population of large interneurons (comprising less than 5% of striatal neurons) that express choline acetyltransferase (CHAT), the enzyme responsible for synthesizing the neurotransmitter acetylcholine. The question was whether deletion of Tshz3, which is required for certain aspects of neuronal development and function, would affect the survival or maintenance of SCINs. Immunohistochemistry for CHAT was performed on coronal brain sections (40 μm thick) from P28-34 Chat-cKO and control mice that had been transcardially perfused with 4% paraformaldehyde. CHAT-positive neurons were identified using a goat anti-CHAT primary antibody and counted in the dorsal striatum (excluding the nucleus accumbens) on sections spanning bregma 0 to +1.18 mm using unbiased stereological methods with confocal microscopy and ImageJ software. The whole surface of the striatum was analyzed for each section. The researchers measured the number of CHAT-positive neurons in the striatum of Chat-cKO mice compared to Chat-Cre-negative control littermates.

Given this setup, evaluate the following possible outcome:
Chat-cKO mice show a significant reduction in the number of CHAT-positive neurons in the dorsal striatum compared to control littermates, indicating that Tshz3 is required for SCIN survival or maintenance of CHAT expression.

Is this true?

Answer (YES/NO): NO